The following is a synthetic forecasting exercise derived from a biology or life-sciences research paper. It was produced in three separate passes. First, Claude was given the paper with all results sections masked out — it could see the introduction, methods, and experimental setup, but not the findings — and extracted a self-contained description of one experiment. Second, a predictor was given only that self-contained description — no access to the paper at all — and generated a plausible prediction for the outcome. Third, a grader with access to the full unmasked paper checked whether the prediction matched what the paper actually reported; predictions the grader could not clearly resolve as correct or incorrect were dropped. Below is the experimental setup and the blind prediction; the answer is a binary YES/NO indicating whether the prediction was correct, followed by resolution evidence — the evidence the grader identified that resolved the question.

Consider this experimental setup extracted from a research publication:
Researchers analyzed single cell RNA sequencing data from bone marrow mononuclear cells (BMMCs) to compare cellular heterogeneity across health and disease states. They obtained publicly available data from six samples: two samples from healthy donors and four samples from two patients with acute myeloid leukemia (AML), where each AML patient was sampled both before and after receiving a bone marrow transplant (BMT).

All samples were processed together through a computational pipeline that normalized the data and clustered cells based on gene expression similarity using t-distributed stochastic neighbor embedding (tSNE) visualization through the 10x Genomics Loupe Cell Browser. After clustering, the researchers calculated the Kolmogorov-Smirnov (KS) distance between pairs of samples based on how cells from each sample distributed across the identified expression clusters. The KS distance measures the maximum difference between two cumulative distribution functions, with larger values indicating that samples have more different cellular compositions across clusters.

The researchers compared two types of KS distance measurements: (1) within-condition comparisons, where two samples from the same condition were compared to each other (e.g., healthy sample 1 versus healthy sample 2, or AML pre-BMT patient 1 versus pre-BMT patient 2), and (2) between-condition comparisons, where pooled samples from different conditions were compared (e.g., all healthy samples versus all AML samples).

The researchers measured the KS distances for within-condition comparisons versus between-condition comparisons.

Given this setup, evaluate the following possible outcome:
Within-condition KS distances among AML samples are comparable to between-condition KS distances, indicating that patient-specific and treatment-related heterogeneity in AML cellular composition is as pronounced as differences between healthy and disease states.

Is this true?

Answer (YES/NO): NO